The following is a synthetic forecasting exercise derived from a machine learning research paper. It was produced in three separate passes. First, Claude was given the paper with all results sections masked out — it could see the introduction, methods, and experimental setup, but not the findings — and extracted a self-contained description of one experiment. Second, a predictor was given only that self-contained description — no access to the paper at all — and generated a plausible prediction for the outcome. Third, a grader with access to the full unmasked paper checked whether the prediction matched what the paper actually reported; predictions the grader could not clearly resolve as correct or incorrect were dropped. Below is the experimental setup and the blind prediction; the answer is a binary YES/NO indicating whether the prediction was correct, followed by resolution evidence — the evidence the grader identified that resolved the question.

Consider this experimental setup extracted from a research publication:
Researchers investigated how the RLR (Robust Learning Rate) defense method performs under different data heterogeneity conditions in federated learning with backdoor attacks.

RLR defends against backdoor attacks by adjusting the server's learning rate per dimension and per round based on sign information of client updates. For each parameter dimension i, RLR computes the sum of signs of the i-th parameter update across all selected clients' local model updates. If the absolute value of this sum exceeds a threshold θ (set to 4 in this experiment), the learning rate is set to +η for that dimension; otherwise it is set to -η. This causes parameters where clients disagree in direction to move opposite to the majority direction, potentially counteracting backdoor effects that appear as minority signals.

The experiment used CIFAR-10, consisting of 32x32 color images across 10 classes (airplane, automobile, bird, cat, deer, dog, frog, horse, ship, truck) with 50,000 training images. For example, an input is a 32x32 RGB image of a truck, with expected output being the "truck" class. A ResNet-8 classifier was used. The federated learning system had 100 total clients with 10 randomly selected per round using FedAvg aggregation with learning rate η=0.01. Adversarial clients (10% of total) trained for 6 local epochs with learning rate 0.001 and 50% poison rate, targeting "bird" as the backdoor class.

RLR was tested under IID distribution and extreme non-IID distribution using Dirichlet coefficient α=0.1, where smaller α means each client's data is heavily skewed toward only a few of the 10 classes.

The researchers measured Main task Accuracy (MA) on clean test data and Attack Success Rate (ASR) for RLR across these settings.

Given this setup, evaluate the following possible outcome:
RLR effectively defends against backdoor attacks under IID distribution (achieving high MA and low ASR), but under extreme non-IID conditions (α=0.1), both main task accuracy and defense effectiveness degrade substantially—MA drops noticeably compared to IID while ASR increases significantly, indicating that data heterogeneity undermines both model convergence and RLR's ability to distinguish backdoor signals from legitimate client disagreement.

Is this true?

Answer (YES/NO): YES